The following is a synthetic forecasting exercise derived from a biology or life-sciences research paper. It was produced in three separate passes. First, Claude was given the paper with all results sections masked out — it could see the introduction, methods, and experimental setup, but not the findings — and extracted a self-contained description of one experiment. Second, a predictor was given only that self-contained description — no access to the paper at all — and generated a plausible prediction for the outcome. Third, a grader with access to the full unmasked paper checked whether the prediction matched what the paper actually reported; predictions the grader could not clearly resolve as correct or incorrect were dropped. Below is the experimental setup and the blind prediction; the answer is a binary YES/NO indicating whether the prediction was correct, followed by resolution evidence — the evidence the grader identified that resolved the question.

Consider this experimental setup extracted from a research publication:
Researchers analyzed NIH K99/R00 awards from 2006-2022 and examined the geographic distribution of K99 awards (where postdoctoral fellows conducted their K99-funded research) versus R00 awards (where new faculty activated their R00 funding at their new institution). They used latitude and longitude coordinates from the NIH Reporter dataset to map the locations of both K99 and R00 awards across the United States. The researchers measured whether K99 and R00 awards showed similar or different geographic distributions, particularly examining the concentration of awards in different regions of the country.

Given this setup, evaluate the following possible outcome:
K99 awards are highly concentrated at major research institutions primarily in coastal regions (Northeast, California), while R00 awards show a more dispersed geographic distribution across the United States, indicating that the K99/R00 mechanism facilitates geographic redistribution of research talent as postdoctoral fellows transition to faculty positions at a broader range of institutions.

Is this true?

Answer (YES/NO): YES